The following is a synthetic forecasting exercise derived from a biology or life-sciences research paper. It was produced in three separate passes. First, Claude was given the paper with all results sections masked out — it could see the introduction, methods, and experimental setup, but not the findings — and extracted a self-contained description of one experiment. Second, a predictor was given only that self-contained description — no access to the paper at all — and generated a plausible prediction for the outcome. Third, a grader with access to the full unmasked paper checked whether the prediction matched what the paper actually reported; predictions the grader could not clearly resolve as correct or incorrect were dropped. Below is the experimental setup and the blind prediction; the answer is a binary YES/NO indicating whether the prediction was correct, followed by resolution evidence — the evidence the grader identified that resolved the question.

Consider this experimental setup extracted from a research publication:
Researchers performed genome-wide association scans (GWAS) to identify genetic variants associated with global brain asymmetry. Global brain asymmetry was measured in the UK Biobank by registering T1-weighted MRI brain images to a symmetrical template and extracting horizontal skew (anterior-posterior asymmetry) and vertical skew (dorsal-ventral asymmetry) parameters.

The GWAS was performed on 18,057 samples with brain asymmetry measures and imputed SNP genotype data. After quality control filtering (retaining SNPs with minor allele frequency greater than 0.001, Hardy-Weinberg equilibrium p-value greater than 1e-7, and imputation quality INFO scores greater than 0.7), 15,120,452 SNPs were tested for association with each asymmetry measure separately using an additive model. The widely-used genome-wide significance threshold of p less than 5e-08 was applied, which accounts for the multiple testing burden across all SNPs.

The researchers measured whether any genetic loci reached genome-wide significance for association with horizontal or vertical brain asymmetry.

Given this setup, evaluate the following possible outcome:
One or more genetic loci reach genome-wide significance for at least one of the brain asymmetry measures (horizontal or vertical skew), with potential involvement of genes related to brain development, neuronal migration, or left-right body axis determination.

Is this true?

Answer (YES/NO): NO